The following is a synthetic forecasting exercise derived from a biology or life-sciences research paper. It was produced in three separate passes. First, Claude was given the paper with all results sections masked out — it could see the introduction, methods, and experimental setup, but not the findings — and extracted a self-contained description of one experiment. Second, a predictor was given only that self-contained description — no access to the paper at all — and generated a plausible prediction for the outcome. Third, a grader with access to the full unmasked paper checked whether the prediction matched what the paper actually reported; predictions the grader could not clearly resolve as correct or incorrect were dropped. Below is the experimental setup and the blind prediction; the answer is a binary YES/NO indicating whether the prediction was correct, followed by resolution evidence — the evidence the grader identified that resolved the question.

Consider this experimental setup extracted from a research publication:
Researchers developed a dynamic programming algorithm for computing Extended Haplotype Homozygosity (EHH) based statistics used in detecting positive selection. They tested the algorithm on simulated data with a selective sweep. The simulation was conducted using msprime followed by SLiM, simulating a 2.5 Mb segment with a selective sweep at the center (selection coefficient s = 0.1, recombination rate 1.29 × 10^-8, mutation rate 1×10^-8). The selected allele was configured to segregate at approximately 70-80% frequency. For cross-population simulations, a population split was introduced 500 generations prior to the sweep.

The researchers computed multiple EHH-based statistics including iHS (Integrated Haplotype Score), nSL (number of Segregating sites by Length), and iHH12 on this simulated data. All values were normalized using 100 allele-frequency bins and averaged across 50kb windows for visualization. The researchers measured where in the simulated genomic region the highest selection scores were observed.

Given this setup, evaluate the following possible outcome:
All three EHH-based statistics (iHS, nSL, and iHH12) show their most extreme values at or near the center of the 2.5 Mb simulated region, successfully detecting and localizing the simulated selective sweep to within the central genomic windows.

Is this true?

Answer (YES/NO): YES